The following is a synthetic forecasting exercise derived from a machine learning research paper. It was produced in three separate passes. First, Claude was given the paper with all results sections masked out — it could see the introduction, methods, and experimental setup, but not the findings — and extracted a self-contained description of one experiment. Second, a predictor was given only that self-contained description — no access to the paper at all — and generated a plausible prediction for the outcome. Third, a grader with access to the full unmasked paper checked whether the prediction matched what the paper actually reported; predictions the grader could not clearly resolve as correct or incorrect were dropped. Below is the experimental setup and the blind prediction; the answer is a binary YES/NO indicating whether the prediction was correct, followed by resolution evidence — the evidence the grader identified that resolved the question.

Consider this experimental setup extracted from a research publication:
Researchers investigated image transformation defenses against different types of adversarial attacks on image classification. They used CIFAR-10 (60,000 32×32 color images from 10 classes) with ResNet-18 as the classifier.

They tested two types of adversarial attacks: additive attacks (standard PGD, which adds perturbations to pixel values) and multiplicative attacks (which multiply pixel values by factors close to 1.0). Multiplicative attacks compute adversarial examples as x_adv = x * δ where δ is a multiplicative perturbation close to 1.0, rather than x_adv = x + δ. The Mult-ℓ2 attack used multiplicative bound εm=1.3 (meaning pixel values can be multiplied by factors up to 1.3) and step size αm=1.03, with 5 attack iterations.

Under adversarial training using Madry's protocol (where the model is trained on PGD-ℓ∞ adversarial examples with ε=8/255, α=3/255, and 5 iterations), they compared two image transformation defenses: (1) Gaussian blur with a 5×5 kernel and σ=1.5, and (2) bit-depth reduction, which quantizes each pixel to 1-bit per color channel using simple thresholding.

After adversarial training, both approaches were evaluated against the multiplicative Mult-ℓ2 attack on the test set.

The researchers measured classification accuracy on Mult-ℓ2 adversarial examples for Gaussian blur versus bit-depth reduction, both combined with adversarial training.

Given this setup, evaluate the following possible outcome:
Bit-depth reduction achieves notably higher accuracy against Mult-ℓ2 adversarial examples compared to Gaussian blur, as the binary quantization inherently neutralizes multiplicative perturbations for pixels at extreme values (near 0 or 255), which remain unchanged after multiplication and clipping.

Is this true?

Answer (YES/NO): YES